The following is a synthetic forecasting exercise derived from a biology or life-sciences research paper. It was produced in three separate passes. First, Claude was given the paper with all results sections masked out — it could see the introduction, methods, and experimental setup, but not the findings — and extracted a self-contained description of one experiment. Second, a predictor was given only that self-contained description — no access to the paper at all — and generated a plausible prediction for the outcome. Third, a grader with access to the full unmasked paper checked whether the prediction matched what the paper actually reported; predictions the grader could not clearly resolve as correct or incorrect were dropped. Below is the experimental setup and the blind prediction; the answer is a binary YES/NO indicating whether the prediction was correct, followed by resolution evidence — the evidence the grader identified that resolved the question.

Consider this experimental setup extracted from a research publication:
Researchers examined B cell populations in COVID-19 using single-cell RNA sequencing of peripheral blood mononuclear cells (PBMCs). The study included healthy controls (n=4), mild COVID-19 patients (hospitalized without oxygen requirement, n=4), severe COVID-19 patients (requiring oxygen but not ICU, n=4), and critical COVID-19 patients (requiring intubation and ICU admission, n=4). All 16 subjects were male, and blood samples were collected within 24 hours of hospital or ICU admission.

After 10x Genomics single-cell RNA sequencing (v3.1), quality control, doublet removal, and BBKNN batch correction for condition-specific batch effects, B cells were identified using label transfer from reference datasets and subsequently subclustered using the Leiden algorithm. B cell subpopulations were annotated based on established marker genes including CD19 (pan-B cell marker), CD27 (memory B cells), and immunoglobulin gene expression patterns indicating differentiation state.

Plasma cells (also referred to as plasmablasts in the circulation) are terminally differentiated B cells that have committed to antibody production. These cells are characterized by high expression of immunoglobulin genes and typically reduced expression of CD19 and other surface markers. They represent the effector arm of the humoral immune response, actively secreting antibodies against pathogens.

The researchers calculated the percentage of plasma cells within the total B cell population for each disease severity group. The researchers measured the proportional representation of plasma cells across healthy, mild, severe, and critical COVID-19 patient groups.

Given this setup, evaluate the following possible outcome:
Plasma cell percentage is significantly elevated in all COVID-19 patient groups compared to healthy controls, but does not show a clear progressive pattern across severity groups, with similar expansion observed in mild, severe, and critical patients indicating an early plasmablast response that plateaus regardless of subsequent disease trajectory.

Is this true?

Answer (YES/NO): NO